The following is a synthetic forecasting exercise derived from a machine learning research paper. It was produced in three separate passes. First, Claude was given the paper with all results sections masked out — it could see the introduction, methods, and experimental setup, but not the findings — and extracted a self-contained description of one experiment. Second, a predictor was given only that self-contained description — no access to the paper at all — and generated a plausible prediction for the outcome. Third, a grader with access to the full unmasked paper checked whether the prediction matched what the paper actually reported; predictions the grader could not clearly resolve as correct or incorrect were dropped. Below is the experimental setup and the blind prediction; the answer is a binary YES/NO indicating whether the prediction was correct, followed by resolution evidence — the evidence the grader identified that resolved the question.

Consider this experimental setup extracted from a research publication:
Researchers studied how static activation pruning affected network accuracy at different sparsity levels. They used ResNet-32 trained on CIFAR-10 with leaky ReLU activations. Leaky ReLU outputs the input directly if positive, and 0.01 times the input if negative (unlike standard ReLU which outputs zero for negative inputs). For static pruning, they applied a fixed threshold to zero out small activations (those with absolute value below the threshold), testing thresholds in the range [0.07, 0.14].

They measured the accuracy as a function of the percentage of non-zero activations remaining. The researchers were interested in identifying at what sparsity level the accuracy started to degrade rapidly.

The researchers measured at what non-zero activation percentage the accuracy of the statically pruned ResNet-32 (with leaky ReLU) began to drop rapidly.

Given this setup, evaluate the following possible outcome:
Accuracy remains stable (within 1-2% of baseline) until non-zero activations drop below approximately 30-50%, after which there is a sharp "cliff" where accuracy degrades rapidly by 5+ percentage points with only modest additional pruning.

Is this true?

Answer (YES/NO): NO